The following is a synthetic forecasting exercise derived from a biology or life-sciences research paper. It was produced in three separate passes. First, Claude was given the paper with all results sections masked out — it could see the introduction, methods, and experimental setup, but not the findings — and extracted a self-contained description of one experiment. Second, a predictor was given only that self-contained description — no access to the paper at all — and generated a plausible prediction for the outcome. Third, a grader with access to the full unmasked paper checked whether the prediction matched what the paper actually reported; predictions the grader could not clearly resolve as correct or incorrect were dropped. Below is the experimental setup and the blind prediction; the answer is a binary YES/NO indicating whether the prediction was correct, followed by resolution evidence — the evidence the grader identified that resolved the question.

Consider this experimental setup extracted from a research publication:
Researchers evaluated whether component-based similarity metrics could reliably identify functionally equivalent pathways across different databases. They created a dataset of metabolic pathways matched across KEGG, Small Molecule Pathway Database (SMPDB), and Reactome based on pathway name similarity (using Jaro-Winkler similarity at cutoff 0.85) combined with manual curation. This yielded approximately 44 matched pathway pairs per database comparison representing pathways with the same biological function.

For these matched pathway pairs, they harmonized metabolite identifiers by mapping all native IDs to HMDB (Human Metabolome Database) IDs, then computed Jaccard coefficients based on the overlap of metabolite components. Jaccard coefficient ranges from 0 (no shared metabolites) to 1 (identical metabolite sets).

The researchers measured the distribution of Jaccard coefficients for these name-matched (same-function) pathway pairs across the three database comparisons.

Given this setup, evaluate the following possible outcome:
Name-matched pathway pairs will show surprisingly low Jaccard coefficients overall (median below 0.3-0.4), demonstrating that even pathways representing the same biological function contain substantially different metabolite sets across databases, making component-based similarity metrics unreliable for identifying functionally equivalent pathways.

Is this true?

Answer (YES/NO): NO